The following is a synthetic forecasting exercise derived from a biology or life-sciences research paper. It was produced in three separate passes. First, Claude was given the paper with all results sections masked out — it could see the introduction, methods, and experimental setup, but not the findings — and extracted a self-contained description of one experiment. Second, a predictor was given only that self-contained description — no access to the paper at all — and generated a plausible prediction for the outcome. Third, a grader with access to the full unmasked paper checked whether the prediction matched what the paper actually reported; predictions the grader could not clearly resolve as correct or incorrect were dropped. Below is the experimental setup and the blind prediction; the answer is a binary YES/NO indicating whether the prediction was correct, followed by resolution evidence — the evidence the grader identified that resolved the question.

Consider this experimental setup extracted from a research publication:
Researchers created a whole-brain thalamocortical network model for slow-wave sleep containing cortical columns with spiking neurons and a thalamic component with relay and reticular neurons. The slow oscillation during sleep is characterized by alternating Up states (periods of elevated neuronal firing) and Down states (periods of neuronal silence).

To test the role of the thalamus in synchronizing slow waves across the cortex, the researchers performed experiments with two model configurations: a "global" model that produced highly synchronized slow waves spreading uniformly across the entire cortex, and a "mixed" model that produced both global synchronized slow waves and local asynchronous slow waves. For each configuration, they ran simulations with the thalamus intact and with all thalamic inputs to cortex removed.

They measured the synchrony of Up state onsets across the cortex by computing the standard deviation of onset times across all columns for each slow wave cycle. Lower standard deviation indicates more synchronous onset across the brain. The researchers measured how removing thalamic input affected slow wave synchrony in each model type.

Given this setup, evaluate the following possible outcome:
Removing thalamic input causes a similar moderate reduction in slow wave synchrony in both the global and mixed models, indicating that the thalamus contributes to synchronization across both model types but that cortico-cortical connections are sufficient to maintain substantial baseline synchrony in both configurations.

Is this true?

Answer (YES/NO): NO